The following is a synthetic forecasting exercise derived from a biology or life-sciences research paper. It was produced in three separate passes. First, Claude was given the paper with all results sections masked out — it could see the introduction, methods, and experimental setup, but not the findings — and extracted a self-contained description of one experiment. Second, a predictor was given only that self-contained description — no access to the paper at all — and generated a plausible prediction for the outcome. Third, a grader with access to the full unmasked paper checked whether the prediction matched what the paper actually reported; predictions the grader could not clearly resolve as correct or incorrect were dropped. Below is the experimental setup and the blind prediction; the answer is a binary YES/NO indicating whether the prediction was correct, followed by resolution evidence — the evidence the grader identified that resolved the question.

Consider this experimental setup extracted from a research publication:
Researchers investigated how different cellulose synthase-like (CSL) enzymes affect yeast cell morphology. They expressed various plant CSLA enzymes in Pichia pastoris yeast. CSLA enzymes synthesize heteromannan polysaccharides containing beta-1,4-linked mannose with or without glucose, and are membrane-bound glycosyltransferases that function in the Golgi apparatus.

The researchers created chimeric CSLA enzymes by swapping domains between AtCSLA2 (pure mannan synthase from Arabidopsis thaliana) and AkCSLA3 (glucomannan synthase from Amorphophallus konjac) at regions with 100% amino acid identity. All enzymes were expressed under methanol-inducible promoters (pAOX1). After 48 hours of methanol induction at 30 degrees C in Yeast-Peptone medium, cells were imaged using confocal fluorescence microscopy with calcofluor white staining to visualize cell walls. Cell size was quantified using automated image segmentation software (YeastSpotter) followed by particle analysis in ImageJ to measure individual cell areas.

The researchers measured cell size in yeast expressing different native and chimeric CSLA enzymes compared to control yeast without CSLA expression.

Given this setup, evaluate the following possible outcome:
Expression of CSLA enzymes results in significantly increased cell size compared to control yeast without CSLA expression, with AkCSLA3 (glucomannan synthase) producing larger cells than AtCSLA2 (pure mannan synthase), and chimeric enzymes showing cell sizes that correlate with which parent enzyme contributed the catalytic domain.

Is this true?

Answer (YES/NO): NO